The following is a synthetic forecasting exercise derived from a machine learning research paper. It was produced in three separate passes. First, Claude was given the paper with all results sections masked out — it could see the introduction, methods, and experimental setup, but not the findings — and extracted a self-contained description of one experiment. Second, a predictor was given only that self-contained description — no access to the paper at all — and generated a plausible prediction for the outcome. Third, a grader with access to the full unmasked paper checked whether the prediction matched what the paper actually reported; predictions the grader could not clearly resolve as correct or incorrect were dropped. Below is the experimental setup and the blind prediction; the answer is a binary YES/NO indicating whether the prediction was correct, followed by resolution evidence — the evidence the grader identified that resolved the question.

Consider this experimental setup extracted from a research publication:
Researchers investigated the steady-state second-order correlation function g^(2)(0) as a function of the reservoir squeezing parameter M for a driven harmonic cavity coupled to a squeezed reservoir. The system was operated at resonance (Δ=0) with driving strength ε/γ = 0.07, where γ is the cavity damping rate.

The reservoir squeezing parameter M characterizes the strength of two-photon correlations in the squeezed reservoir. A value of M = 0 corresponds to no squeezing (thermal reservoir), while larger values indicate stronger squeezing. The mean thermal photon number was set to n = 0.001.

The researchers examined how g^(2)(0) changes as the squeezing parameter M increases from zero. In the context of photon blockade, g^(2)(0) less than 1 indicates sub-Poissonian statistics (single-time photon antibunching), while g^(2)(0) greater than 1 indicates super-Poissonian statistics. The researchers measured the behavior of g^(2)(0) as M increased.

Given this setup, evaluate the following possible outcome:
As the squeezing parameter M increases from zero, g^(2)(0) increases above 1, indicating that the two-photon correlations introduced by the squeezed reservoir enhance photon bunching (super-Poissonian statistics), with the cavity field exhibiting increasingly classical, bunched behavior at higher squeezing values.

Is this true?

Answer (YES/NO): NO